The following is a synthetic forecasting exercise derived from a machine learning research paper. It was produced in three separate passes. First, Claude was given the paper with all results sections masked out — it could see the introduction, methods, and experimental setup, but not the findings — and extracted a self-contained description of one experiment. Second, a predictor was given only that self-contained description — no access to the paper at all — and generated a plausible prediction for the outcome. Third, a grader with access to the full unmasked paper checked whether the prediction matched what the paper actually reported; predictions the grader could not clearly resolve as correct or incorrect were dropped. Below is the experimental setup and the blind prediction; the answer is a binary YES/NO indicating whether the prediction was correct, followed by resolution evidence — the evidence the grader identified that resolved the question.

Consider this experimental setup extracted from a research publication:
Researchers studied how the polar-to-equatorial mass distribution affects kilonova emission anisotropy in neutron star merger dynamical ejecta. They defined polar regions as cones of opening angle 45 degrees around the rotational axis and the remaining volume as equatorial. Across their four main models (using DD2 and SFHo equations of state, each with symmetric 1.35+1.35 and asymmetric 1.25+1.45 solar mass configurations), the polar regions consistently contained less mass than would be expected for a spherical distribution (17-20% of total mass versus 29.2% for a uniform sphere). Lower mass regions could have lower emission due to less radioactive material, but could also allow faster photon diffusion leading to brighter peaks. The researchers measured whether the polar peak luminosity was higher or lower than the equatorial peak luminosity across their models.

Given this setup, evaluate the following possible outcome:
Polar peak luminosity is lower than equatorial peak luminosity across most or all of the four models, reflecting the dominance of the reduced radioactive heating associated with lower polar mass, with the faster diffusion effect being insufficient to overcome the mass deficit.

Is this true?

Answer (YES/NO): NO